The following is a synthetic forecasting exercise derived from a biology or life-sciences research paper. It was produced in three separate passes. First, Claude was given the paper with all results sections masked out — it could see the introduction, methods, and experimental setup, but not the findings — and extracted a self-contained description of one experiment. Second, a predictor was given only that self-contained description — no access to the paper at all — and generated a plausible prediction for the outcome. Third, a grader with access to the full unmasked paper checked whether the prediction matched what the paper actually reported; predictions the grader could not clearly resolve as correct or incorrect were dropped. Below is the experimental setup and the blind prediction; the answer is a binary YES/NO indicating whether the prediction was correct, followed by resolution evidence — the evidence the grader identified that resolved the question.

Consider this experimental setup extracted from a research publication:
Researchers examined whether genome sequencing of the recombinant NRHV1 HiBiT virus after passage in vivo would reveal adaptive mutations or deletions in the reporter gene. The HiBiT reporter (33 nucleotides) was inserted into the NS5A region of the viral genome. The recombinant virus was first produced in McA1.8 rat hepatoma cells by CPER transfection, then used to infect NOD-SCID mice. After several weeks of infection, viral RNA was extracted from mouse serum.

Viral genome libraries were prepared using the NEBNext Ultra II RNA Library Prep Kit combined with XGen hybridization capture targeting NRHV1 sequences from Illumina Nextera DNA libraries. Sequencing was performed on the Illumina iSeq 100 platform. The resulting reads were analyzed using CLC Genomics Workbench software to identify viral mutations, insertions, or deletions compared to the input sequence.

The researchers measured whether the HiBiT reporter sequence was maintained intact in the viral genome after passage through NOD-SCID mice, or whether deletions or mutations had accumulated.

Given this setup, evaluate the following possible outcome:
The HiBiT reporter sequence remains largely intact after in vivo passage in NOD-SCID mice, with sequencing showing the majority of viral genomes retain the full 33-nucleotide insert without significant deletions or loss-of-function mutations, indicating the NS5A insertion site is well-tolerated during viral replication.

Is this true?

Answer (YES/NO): NO